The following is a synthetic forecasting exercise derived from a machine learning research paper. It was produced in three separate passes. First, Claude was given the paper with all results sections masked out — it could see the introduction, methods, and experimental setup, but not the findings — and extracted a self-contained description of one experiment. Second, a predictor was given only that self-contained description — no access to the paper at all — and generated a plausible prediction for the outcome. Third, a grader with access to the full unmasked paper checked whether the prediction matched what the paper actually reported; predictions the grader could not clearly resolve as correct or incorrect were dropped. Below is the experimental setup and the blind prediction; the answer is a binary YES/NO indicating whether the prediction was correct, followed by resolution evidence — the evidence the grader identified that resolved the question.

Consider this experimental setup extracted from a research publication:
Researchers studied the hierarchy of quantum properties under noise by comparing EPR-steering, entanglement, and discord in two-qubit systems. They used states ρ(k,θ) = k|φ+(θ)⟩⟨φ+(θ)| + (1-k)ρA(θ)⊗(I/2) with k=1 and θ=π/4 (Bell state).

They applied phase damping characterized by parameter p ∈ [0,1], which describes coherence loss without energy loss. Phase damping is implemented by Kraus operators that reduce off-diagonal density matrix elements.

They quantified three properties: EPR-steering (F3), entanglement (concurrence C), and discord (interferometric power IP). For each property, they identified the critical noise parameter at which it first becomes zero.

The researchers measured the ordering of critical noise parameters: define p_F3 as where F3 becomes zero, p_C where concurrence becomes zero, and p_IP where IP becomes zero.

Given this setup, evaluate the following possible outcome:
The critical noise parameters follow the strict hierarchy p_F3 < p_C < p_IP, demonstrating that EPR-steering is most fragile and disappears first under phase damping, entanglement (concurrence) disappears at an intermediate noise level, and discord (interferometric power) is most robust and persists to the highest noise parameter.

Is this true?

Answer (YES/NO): YES